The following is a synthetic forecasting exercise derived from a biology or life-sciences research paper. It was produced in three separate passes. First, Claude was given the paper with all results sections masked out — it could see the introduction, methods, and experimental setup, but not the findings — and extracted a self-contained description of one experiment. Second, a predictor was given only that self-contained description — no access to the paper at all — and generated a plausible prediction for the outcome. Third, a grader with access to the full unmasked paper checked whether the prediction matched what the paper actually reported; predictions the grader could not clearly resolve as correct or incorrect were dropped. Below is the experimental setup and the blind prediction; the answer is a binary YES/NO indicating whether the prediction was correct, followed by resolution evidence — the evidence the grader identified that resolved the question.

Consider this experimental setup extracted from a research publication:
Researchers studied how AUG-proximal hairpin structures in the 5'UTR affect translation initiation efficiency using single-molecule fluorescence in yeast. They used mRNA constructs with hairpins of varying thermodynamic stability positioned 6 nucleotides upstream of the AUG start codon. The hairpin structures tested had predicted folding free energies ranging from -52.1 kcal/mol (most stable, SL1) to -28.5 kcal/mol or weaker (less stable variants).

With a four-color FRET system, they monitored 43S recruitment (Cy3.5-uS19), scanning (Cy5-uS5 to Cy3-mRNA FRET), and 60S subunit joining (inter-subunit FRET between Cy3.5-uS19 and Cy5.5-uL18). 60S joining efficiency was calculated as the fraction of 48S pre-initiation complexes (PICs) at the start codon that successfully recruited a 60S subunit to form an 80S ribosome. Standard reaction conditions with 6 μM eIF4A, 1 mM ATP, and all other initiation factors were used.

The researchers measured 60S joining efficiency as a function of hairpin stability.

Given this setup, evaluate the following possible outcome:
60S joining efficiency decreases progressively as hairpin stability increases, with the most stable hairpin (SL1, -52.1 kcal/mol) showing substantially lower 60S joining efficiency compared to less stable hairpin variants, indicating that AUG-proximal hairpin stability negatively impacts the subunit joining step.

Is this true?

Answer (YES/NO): YES